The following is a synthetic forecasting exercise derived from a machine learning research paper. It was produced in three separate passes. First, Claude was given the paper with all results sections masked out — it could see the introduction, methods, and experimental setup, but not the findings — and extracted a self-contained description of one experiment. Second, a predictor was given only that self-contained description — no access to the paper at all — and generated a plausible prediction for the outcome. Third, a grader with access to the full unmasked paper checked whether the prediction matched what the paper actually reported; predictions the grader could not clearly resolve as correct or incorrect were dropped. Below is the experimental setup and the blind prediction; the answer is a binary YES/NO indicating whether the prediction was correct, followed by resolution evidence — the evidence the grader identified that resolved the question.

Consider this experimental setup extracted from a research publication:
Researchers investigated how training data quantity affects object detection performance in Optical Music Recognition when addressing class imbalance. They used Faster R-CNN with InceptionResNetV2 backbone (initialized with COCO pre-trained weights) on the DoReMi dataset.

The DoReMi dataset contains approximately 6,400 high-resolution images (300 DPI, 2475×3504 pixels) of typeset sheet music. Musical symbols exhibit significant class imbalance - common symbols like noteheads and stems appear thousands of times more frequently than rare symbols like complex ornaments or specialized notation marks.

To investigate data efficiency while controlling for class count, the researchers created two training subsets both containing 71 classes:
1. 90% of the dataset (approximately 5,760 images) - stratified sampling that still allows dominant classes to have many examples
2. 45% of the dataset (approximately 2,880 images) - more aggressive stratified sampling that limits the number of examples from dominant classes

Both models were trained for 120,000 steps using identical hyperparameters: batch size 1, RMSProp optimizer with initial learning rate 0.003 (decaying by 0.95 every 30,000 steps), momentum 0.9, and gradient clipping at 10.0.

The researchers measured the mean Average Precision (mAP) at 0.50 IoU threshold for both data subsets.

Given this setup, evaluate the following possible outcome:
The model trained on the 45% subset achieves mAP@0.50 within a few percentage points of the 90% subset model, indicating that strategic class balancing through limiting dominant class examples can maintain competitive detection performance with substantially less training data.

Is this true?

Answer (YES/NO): YES